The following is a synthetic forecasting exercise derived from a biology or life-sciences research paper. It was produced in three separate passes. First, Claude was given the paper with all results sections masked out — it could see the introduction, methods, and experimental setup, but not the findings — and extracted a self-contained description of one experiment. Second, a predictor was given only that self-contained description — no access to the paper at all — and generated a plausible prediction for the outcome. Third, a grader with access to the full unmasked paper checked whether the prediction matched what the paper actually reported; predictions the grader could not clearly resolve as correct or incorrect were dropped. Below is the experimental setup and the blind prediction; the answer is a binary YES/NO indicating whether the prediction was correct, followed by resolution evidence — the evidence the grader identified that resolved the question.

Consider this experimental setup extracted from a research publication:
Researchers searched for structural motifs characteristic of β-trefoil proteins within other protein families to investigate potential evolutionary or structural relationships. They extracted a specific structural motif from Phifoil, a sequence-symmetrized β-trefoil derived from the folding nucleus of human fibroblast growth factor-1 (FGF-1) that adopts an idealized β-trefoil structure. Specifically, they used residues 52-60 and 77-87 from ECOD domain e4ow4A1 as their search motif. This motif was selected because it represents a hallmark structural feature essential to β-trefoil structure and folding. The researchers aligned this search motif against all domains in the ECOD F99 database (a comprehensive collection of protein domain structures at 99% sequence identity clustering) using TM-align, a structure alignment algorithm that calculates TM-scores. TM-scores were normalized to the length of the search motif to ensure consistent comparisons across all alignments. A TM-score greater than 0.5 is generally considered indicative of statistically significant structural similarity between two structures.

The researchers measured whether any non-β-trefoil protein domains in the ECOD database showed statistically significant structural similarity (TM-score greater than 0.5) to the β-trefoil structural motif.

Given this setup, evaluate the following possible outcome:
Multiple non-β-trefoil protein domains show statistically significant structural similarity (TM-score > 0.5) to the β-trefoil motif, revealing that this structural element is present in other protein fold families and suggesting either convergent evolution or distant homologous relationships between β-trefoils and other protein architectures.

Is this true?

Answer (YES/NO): YES